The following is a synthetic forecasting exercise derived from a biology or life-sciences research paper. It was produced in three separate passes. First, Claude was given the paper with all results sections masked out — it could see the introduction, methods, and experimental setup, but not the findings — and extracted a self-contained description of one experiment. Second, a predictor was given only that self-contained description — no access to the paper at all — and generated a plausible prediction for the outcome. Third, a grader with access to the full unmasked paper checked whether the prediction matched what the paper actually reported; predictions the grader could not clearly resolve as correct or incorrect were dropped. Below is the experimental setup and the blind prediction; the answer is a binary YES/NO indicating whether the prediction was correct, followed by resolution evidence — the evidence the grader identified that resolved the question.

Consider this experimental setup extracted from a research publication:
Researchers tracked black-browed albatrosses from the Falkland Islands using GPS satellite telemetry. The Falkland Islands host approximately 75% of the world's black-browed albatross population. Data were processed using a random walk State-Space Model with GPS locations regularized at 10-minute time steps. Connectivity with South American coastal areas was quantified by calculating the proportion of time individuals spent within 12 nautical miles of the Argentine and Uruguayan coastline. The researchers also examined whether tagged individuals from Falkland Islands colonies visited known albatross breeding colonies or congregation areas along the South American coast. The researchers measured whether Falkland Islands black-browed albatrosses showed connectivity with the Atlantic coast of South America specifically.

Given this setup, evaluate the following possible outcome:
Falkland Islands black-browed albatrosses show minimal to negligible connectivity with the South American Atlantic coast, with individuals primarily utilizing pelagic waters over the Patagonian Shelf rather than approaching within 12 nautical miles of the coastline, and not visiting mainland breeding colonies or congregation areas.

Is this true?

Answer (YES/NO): NO